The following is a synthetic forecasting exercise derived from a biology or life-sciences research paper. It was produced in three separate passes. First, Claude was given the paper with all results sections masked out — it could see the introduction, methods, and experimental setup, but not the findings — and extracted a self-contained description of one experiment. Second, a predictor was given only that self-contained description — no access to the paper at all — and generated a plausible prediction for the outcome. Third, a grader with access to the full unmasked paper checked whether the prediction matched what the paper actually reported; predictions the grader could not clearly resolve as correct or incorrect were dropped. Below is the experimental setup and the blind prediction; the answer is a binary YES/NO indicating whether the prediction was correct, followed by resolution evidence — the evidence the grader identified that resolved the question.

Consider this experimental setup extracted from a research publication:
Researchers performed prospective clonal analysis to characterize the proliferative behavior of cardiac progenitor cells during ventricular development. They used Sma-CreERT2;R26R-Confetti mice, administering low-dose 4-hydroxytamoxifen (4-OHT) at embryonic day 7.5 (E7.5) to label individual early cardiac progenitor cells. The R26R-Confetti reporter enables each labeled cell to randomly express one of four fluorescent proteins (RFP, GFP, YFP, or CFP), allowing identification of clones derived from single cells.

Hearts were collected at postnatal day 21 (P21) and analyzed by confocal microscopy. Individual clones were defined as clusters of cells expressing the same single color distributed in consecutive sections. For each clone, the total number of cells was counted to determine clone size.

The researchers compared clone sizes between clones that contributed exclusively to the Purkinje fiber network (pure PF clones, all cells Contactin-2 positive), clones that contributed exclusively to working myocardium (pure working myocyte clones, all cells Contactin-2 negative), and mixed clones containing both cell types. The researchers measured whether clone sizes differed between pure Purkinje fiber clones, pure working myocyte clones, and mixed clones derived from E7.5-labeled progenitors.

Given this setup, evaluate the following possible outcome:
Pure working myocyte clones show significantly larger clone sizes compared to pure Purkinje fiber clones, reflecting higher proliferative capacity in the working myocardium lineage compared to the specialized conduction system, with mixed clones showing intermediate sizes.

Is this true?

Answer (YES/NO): NO